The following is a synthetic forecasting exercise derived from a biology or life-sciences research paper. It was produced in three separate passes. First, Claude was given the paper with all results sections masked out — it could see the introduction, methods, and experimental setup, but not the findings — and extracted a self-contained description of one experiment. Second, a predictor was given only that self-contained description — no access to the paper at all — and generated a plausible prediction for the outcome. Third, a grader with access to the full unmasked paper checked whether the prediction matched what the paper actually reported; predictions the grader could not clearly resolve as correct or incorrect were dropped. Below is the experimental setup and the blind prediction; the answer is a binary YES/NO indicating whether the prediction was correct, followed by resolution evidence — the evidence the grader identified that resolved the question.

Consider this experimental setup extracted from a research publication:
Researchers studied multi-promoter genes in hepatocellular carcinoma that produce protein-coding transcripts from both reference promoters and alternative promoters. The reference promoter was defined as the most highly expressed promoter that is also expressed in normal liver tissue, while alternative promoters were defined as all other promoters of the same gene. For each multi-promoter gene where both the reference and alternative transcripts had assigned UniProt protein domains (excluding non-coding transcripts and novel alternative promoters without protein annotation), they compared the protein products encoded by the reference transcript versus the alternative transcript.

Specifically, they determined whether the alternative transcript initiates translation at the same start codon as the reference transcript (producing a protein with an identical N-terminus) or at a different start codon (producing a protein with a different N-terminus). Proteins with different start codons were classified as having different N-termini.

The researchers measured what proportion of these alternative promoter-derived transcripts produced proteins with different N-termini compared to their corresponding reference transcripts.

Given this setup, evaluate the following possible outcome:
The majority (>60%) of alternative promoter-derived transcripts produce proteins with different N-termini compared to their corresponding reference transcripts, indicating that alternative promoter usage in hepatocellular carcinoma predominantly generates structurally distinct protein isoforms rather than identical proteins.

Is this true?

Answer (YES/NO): YES